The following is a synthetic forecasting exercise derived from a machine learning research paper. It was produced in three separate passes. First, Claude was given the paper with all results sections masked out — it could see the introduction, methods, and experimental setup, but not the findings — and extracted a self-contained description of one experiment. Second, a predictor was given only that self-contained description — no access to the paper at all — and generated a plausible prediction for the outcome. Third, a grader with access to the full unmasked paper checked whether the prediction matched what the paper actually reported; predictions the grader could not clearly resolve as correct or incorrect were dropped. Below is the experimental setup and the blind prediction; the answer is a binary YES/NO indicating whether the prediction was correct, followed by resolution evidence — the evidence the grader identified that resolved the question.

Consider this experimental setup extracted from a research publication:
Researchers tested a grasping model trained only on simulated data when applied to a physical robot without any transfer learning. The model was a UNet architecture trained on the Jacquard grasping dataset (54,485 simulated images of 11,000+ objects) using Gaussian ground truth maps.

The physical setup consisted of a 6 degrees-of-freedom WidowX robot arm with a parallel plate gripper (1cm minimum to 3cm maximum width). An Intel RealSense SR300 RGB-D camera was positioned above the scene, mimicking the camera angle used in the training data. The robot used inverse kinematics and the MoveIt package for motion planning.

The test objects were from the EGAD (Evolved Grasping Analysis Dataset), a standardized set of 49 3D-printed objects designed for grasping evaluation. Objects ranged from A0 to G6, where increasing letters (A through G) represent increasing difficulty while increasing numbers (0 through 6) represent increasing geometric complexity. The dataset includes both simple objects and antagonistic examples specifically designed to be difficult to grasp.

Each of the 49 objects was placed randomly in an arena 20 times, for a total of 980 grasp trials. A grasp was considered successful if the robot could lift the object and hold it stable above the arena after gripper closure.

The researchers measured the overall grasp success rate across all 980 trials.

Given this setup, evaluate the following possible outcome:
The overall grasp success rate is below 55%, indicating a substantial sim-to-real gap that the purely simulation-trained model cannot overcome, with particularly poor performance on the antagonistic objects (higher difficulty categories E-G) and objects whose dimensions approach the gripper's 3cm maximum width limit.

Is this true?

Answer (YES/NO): NO